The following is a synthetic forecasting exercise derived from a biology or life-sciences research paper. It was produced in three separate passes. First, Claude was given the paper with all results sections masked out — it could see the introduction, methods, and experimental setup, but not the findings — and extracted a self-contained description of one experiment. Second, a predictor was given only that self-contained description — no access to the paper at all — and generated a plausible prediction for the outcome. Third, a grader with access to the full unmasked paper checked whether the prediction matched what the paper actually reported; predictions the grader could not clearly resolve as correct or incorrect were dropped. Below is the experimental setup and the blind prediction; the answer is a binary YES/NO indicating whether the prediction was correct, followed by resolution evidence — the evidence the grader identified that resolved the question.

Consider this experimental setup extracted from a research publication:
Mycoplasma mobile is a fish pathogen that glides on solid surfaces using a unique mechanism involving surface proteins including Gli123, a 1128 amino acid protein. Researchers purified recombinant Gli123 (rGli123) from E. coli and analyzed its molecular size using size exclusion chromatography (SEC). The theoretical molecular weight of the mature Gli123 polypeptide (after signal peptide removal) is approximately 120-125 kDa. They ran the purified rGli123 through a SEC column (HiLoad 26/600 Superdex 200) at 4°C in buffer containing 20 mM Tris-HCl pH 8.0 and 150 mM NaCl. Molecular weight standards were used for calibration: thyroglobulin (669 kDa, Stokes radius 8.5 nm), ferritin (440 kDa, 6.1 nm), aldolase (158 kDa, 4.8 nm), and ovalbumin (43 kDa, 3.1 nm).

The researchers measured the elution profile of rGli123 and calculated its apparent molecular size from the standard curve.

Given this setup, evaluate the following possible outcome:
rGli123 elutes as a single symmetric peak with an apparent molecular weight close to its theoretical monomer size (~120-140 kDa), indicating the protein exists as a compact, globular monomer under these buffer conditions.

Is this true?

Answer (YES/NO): NO